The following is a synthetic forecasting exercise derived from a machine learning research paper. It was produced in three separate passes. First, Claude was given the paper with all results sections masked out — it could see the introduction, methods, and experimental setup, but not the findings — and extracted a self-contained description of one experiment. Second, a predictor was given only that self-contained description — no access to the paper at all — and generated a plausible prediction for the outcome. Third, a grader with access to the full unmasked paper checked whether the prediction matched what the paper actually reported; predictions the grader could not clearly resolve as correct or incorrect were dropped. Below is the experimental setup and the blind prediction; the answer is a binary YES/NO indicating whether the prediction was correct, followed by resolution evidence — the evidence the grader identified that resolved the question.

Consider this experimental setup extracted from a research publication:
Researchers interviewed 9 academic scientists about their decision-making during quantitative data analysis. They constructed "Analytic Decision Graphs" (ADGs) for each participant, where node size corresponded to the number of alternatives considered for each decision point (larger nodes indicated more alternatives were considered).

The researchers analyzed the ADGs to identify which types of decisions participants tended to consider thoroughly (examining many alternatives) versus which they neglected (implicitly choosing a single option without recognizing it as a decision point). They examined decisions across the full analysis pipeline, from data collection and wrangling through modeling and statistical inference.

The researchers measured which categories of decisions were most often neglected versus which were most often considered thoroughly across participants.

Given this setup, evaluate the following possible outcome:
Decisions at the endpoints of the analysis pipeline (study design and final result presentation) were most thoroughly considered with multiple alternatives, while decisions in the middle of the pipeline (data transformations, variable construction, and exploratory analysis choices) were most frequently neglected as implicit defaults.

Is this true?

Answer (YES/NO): NO